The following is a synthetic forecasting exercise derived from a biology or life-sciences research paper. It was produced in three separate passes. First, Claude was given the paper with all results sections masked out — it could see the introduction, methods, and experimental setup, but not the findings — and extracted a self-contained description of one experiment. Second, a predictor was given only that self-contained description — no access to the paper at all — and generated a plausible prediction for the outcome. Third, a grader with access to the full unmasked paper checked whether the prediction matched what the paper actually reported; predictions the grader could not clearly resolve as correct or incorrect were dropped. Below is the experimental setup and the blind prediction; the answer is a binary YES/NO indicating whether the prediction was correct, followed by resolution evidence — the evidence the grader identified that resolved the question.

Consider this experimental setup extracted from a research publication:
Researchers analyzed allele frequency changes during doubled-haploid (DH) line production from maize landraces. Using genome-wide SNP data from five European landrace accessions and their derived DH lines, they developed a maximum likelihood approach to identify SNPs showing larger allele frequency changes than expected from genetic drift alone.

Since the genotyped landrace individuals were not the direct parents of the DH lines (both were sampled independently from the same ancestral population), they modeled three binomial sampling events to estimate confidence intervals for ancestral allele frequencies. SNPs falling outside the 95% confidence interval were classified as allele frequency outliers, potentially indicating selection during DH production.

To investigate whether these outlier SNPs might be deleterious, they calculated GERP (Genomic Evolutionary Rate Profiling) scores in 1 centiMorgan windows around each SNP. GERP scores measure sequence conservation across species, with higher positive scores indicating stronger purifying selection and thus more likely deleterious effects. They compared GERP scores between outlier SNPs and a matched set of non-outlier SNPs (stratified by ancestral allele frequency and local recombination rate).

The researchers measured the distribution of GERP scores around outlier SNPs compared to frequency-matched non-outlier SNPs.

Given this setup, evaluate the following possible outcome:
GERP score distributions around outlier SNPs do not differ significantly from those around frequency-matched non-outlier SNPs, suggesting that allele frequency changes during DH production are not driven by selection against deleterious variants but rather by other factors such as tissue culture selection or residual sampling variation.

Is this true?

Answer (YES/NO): NO